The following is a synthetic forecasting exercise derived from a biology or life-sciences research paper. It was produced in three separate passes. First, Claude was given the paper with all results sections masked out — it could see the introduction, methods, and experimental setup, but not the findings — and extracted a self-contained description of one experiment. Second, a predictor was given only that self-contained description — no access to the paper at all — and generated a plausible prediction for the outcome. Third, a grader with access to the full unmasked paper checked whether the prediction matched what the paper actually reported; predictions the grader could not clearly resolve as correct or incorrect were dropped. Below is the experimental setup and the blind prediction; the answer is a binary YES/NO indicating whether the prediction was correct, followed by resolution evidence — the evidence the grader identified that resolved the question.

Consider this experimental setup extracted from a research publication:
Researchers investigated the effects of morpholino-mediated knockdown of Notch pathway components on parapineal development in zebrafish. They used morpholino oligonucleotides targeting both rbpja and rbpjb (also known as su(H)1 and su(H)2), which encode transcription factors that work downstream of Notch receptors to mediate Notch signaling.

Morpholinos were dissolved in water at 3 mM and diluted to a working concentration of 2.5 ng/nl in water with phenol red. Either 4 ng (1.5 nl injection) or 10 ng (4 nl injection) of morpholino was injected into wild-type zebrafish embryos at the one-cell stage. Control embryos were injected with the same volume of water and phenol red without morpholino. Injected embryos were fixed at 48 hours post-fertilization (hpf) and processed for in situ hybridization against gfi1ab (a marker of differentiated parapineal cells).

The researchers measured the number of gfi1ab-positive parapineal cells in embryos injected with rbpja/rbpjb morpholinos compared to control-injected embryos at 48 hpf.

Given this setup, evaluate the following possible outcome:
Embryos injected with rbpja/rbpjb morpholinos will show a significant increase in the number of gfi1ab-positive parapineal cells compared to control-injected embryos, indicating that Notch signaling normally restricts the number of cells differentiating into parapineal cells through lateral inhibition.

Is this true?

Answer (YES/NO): YES